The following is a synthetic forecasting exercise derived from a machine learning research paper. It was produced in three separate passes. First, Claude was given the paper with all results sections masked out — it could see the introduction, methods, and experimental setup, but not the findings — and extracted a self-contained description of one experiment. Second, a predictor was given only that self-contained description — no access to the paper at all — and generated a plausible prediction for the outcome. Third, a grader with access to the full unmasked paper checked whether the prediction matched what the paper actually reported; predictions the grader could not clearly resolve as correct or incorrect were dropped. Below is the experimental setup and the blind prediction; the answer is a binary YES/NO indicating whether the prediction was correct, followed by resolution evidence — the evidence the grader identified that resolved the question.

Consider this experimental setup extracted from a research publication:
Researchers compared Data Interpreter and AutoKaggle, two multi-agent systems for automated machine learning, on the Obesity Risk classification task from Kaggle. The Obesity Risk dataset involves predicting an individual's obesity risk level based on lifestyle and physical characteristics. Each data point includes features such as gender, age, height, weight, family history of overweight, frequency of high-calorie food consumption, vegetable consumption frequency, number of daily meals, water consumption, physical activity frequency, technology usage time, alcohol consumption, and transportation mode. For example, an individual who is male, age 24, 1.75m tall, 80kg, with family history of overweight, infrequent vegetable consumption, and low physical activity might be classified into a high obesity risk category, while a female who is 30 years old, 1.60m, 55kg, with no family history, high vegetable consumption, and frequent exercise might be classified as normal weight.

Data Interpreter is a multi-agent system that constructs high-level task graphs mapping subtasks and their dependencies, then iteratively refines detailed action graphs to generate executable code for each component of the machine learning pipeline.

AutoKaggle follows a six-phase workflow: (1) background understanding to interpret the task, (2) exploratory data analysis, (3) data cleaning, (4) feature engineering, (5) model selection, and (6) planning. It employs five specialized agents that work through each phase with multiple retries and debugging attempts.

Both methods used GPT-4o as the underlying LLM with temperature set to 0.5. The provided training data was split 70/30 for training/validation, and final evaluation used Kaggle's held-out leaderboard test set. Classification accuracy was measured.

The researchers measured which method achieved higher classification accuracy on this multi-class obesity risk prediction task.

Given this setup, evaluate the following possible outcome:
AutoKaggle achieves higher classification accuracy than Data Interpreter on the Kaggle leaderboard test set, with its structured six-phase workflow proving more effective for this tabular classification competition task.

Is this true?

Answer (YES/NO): NO